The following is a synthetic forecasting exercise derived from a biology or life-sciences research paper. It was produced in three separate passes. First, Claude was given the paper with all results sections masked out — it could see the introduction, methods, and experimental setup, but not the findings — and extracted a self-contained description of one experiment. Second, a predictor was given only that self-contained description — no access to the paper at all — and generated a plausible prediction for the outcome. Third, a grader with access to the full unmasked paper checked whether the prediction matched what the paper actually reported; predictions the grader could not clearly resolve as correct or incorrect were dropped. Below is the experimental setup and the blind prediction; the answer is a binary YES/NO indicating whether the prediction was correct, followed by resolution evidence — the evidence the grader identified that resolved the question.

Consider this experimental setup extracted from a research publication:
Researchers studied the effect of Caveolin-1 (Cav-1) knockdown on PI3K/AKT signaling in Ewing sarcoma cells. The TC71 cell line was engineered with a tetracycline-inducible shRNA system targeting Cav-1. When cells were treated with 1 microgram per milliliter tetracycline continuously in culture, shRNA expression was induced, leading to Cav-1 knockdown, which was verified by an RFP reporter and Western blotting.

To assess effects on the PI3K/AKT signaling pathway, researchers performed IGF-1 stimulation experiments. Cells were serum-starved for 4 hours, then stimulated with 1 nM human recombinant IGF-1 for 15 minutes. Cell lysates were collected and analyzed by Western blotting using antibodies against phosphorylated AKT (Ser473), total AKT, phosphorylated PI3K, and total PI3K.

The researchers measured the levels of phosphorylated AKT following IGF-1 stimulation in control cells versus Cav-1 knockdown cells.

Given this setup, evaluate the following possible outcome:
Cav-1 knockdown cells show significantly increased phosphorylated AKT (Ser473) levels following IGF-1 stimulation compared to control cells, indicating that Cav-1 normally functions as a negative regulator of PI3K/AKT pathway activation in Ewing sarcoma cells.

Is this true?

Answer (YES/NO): NO